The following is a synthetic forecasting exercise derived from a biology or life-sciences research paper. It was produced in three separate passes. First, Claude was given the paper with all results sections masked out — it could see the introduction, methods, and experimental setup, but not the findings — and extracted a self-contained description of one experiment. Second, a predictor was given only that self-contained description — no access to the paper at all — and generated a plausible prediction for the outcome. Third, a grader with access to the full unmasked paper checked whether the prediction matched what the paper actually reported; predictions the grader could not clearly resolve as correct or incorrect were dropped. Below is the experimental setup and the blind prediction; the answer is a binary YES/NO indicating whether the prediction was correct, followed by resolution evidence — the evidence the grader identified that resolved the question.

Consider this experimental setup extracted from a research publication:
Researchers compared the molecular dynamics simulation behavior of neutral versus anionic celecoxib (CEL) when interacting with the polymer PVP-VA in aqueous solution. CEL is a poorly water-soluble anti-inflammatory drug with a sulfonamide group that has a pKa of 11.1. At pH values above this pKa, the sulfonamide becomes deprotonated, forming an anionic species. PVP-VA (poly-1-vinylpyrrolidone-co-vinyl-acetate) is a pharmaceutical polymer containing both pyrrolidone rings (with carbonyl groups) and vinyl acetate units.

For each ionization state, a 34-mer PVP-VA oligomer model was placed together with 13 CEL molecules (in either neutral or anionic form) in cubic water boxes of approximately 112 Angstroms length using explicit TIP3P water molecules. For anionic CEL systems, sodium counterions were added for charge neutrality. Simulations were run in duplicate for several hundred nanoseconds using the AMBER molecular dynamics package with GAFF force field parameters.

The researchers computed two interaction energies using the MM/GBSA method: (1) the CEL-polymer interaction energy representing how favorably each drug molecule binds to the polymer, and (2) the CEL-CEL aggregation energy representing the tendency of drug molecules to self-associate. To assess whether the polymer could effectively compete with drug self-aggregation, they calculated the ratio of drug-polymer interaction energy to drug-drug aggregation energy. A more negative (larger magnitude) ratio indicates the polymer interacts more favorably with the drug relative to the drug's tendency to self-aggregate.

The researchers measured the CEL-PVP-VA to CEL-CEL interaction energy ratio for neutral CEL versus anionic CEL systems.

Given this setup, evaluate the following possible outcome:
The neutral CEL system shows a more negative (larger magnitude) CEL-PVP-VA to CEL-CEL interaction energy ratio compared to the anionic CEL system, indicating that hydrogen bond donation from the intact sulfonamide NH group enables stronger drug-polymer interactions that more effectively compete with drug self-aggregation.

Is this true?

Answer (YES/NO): NO